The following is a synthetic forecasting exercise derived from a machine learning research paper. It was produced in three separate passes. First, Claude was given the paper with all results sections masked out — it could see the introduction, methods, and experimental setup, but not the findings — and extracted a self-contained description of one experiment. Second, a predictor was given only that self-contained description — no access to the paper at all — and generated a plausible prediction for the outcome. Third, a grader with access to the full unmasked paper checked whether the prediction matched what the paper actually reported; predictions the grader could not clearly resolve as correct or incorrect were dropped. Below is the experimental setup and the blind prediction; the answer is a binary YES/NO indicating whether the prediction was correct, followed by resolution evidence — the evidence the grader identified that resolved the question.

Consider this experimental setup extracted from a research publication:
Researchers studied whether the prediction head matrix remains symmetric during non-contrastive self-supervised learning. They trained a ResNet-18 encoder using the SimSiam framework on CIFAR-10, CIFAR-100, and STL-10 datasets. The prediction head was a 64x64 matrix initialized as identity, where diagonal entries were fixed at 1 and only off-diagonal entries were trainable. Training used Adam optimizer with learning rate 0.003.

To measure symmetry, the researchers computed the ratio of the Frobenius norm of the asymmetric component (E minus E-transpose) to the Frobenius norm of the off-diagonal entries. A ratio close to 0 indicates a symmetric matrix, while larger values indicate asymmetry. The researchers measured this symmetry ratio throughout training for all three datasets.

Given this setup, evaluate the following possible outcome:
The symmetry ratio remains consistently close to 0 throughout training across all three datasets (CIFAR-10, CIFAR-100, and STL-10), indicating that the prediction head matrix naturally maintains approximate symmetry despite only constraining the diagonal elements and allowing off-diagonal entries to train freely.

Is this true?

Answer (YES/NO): NO